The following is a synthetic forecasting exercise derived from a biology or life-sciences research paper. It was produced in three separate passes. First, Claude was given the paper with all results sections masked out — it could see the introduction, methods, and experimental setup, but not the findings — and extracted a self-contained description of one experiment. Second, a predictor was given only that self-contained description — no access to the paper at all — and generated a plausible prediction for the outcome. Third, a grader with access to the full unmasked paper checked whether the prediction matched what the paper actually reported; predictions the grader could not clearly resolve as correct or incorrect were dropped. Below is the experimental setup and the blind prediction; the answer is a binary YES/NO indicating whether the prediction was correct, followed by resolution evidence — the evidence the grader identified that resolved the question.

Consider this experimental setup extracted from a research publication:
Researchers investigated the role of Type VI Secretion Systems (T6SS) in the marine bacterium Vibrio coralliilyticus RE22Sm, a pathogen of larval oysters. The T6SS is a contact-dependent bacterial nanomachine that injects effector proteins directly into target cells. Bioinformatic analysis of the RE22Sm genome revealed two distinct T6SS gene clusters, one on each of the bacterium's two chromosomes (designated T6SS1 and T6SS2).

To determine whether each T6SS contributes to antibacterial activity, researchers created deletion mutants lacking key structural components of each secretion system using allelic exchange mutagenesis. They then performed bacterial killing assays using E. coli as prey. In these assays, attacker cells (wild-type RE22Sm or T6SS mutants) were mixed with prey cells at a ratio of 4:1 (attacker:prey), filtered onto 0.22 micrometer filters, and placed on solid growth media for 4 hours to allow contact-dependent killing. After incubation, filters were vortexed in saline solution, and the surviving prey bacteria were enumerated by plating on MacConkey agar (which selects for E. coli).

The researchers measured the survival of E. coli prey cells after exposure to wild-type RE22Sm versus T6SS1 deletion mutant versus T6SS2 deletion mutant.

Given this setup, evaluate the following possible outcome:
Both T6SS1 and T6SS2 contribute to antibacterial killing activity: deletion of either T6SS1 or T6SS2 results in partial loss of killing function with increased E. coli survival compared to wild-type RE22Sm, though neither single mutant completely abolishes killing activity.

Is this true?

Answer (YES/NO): NO